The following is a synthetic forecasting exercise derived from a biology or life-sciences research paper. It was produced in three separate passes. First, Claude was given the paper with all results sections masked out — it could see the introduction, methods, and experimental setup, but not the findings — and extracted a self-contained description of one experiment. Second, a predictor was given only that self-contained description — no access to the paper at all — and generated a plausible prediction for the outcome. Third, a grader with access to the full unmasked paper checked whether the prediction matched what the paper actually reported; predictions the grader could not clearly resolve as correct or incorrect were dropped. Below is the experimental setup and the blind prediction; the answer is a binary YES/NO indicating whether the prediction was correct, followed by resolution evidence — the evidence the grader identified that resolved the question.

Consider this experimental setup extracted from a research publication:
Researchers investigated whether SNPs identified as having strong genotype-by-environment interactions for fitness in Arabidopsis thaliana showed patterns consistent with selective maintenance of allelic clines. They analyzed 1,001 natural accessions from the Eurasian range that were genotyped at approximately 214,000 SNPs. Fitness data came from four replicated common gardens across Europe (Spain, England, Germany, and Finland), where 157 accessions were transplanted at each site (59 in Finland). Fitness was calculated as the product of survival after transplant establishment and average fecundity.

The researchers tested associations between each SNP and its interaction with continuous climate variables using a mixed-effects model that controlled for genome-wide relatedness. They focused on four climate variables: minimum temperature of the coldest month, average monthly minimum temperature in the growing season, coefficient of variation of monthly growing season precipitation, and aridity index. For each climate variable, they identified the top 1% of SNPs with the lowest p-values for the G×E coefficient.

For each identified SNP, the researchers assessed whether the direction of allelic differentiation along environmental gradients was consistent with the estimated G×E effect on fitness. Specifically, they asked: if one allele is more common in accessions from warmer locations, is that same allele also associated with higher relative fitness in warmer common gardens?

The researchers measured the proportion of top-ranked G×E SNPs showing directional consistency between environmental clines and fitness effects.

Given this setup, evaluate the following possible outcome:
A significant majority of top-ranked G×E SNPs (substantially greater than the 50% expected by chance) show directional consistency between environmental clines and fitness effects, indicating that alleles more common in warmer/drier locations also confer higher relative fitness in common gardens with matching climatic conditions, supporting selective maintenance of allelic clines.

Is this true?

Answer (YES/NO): YES